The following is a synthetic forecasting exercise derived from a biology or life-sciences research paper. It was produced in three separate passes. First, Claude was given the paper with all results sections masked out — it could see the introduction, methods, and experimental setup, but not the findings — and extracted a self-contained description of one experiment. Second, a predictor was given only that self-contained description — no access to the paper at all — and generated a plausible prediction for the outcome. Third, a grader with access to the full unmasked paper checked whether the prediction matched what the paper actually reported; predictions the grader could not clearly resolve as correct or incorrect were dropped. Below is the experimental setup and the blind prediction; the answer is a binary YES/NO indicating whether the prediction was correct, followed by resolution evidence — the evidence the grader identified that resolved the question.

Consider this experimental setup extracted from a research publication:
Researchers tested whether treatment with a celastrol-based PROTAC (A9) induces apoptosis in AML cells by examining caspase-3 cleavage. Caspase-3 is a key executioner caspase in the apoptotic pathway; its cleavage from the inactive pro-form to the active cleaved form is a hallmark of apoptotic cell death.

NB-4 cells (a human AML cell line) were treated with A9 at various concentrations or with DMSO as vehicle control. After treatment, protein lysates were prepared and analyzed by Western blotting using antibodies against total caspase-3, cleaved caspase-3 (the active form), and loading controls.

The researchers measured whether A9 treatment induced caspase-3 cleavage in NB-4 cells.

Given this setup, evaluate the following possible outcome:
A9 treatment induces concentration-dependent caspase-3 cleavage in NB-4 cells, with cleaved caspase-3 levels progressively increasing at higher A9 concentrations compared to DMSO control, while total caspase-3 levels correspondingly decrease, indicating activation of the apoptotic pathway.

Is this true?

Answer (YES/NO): NO